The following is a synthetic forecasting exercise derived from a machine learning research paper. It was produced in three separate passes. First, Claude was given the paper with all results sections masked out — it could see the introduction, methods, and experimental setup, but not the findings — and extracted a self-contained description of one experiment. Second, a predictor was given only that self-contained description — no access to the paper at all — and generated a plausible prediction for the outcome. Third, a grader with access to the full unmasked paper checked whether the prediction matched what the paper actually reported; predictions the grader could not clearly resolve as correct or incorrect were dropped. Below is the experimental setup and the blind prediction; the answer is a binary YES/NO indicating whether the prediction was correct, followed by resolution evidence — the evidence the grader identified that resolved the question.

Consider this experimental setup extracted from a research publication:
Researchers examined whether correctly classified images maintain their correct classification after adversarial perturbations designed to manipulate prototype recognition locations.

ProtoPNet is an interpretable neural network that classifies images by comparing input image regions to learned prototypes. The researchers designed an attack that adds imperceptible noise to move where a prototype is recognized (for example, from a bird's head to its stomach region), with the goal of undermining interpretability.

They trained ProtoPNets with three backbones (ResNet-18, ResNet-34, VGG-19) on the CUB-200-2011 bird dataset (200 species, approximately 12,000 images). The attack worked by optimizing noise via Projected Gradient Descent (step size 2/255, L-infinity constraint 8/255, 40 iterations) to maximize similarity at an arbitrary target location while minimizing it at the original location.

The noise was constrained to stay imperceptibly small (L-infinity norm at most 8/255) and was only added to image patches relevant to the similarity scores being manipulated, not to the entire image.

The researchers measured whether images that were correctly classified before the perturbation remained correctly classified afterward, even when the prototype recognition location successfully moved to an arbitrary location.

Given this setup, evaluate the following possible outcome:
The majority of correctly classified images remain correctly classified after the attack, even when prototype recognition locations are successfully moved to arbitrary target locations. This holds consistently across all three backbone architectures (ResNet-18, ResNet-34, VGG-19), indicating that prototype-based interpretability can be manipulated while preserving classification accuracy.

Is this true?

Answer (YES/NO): YES